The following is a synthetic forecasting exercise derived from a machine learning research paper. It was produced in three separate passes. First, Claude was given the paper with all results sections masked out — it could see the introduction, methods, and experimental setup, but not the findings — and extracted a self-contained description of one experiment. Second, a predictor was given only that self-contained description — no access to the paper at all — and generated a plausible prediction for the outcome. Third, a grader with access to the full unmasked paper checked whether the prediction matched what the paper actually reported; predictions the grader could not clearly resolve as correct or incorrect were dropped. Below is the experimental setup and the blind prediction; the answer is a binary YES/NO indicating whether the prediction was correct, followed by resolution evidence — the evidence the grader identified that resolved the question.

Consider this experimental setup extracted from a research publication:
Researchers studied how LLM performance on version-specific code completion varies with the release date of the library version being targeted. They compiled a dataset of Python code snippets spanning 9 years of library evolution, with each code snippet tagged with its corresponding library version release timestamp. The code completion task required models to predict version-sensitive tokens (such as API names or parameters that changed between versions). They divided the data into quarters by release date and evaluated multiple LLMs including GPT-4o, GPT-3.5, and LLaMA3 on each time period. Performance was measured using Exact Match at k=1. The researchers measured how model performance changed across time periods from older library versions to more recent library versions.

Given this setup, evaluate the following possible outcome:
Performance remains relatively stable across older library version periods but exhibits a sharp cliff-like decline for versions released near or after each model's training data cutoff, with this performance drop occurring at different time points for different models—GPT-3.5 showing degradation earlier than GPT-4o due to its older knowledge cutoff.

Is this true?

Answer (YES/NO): NO